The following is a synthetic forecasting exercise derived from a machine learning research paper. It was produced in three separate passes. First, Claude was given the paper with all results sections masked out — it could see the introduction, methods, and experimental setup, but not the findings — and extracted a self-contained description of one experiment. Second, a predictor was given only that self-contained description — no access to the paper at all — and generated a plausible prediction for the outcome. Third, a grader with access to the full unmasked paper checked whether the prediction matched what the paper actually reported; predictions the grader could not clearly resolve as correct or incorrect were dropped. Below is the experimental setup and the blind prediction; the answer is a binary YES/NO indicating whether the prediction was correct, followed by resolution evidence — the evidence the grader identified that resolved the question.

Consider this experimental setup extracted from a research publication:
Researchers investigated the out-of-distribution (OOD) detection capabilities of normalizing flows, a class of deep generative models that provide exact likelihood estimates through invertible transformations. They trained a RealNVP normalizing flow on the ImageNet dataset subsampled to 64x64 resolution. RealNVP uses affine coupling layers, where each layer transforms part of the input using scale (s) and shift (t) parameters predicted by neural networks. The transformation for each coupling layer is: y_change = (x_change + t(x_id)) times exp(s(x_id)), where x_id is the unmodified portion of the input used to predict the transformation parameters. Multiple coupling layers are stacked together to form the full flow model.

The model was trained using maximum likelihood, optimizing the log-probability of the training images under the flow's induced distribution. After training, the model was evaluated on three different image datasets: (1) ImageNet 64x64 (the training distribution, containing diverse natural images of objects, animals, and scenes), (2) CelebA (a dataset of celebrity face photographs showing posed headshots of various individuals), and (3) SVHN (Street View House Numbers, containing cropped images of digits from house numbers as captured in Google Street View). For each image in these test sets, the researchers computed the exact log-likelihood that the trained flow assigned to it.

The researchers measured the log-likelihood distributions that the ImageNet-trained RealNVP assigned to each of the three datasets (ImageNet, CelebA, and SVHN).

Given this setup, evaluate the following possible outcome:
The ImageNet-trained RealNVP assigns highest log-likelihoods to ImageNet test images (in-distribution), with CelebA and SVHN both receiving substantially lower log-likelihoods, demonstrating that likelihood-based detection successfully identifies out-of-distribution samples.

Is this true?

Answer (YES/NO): NO